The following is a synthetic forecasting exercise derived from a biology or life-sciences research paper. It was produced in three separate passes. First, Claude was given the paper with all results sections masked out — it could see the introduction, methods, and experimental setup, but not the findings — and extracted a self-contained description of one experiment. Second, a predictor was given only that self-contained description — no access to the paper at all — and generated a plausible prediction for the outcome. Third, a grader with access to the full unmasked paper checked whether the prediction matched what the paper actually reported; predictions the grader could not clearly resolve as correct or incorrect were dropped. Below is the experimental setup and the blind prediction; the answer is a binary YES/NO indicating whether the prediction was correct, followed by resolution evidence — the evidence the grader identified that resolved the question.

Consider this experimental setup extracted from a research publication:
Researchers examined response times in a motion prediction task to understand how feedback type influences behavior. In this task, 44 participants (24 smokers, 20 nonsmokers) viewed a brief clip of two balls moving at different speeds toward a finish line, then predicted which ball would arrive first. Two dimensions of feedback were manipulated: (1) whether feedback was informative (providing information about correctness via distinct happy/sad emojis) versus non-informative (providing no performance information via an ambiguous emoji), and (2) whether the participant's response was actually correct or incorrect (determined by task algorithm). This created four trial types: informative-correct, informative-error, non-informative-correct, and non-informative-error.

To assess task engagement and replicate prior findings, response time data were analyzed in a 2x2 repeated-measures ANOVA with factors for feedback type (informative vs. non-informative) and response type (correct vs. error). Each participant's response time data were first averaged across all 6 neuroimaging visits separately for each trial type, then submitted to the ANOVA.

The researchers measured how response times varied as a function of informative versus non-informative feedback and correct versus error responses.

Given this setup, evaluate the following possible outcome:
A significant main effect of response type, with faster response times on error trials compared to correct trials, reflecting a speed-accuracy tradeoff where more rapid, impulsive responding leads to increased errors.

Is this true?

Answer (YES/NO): NO